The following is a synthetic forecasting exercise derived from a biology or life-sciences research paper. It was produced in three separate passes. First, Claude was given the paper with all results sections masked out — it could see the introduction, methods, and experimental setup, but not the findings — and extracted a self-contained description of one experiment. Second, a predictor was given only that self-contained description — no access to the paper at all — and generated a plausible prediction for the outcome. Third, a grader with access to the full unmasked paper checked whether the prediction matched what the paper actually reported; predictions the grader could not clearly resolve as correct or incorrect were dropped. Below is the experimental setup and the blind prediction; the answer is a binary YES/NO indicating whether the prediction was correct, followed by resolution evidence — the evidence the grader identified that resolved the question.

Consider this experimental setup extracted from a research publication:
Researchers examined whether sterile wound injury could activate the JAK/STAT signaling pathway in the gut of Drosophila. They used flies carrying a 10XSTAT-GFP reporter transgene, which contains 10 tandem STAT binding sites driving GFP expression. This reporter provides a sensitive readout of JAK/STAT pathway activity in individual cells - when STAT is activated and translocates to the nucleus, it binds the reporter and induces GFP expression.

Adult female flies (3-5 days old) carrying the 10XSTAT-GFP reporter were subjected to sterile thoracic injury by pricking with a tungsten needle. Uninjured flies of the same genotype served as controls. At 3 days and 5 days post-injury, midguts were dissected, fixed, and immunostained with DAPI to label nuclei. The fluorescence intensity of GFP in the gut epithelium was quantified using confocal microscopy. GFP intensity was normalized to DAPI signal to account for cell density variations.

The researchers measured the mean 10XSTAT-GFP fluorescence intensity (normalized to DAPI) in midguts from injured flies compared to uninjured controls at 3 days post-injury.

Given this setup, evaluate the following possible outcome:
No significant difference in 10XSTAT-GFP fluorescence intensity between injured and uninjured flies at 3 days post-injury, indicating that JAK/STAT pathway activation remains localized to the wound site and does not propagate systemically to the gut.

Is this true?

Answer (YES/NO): NO